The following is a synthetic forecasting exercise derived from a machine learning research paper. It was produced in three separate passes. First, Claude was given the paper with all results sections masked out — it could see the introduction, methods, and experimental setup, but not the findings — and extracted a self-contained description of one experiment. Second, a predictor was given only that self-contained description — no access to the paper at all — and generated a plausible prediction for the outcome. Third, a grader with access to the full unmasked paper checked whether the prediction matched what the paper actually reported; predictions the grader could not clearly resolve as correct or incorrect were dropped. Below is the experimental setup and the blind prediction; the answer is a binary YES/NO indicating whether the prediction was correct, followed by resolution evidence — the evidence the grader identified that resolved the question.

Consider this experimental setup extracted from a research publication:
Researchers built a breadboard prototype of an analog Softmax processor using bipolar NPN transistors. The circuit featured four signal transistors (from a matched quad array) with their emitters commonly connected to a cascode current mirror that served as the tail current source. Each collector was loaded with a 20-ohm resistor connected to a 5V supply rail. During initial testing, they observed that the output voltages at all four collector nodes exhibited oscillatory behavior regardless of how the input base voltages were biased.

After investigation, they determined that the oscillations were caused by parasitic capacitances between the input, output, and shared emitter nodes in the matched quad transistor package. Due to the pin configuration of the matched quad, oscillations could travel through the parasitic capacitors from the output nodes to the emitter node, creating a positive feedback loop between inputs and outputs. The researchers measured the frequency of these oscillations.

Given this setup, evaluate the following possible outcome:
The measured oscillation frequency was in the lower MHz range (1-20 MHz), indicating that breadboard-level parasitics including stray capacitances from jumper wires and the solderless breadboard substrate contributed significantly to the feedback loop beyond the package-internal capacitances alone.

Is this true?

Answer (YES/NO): NO